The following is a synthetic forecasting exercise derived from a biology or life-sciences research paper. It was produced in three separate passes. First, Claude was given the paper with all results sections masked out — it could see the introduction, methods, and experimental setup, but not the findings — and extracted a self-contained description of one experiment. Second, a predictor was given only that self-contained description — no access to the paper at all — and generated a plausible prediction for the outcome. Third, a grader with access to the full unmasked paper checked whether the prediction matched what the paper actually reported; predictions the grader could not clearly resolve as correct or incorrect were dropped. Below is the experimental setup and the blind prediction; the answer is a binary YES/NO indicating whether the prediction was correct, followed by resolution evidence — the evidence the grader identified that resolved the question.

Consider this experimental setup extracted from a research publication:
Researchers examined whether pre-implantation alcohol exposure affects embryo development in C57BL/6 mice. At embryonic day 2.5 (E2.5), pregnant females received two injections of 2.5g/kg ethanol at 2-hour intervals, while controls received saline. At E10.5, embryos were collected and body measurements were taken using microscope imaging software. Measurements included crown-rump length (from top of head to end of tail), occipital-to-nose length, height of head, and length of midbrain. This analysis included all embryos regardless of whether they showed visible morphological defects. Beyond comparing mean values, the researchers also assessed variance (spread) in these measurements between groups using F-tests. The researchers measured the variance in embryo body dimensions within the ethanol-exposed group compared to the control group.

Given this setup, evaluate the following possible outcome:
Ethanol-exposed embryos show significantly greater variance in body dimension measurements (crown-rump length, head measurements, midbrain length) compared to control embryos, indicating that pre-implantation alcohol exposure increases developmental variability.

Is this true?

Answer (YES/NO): YES